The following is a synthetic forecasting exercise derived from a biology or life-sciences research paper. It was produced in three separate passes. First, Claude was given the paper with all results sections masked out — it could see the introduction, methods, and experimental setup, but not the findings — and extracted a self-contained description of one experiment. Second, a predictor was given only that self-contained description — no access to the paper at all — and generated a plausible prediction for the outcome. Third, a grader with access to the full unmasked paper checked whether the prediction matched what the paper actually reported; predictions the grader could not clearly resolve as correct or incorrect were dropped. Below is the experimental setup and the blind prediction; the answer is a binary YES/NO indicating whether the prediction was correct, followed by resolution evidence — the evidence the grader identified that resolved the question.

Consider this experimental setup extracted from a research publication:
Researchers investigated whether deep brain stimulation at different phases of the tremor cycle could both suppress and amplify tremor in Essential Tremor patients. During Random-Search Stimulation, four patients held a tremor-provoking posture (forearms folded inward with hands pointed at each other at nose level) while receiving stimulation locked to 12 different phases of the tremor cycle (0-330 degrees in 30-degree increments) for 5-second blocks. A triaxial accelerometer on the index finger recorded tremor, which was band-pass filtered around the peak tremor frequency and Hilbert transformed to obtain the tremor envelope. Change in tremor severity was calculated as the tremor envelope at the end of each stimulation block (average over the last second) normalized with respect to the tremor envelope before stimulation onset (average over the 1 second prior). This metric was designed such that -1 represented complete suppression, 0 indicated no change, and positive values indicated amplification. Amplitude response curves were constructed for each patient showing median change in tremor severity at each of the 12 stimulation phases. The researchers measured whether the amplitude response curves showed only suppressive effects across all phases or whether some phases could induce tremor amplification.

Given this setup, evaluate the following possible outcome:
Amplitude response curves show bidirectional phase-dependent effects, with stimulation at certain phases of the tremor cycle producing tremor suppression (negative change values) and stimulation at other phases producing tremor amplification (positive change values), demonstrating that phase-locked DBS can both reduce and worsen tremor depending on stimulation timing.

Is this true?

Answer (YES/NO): YES